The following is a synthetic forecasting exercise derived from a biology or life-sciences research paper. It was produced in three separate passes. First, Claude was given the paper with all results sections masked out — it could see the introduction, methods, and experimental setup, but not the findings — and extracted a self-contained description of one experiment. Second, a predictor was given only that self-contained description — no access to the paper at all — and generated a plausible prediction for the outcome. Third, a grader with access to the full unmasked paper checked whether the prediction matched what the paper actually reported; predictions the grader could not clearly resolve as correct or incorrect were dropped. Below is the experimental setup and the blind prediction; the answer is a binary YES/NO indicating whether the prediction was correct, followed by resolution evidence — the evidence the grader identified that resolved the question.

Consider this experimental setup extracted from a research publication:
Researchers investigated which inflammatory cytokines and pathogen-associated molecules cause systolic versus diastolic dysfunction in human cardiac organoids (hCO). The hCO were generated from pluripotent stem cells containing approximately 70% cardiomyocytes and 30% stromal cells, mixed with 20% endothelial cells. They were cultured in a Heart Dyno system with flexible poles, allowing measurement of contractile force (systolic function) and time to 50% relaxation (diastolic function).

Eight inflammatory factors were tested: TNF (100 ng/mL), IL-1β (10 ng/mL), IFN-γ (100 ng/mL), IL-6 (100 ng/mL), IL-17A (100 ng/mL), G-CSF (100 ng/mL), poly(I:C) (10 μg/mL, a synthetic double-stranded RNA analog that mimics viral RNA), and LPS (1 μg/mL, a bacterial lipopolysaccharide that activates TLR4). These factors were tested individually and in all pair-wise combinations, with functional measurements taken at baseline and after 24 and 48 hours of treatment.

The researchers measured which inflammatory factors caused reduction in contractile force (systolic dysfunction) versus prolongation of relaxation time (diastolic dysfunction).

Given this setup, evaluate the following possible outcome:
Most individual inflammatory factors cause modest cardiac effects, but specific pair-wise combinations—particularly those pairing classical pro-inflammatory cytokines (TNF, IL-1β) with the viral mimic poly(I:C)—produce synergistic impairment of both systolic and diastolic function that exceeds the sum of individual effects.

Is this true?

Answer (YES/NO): NO